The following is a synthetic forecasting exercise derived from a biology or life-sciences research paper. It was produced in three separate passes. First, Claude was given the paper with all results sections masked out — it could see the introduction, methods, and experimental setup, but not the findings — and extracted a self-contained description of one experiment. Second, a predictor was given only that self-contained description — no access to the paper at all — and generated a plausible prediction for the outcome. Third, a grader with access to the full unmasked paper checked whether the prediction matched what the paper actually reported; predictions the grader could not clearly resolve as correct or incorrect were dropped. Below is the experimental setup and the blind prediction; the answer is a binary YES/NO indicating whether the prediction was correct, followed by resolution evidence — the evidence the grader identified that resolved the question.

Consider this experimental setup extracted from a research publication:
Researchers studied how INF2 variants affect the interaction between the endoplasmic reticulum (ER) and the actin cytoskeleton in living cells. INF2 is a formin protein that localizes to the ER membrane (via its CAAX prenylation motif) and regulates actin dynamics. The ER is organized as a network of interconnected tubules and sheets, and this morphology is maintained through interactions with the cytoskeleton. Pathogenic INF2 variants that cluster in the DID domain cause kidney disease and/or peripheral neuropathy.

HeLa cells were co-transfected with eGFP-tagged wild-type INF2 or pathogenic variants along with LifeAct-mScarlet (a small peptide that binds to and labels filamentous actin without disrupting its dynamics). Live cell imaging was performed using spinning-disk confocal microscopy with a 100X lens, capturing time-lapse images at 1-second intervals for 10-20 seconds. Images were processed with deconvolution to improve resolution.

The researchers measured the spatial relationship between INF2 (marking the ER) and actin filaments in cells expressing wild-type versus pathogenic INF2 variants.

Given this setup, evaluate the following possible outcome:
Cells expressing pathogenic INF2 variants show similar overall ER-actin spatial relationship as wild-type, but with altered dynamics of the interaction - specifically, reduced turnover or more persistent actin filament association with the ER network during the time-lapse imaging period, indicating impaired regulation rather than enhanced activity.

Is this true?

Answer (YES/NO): NO